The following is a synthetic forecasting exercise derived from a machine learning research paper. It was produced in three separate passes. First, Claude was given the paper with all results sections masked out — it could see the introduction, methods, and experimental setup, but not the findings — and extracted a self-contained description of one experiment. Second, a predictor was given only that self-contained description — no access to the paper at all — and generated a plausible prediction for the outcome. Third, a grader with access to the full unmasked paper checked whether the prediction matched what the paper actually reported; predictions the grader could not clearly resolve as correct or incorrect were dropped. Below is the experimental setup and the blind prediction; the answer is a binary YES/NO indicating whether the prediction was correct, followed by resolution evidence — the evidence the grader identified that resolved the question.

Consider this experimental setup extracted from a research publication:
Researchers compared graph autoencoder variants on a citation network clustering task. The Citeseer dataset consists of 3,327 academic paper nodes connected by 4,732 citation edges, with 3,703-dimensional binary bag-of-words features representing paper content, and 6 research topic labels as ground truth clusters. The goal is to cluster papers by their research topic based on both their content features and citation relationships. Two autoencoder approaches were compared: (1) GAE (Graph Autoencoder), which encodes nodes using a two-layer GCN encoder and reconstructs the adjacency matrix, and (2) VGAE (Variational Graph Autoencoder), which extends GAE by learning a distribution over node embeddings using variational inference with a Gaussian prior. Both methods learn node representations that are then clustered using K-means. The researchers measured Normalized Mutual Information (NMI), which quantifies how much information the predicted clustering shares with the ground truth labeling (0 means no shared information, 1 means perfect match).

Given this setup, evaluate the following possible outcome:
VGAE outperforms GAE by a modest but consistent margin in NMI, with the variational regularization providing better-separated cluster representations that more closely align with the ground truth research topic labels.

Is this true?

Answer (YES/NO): NO